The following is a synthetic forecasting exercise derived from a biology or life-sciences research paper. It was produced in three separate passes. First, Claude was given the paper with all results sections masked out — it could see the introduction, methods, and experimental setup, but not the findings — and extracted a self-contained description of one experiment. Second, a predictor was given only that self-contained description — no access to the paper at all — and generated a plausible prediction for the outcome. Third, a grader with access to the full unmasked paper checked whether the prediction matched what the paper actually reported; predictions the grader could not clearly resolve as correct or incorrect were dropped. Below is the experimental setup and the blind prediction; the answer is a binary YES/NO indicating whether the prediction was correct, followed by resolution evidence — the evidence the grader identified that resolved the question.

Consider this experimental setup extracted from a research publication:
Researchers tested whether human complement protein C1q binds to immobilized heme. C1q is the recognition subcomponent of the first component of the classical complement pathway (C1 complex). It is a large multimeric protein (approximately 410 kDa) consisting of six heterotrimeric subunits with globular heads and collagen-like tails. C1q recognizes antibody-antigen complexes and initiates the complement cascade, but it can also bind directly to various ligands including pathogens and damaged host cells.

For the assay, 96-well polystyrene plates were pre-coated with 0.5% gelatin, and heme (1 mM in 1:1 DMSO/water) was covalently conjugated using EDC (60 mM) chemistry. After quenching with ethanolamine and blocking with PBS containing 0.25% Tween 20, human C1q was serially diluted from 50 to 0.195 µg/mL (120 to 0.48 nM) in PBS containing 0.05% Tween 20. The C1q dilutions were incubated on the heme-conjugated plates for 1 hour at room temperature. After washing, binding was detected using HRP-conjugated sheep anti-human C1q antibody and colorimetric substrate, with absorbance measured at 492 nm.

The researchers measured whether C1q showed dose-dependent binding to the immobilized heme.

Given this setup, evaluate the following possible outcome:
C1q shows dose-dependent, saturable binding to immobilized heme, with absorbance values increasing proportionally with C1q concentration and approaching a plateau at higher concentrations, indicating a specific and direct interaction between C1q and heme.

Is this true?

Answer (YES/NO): YES